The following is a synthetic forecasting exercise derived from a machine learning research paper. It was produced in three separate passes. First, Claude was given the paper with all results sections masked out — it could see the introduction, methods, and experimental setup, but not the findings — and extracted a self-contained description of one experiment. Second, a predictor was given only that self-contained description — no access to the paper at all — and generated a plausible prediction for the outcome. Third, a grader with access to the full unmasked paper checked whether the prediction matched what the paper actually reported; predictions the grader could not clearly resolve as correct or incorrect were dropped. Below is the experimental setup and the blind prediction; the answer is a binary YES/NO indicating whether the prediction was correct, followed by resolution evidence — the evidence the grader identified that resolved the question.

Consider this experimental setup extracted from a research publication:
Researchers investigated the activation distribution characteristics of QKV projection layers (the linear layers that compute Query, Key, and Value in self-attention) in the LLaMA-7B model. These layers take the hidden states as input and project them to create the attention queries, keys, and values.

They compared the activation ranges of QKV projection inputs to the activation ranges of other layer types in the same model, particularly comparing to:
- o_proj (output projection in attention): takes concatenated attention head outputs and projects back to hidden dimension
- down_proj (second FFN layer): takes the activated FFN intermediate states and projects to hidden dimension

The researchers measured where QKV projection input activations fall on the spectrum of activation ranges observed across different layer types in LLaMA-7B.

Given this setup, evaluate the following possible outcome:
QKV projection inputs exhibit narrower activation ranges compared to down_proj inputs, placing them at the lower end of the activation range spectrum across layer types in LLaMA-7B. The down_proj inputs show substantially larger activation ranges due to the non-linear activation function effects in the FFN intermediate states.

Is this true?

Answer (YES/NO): NO